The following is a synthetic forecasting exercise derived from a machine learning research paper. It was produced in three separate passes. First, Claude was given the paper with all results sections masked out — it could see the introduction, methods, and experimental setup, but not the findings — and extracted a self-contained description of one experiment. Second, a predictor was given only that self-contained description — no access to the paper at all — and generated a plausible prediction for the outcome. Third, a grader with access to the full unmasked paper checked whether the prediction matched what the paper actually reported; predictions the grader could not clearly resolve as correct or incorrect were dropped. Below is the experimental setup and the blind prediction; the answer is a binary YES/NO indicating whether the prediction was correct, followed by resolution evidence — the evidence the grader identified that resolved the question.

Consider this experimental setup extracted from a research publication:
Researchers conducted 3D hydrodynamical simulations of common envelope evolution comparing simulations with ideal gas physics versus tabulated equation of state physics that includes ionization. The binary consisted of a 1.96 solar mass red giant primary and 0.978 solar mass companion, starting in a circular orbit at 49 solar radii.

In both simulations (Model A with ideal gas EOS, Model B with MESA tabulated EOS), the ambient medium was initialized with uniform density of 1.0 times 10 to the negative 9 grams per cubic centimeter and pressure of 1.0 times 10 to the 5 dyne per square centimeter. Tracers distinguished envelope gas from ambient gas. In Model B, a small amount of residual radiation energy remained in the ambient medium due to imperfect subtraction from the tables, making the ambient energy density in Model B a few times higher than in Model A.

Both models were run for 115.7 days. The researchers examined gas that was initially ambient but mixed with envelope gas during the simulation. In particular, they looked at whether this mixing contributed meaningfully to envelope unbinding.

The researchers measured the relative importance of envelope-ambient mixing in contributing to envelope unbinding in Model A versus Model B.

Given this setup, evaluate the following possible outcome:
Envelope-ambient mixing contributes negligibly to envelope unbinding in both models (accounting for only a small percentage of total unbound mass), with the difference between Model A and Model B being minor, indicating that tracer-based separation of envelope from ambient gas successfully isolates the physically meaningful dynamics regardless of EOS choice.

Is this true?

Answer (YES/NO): NO